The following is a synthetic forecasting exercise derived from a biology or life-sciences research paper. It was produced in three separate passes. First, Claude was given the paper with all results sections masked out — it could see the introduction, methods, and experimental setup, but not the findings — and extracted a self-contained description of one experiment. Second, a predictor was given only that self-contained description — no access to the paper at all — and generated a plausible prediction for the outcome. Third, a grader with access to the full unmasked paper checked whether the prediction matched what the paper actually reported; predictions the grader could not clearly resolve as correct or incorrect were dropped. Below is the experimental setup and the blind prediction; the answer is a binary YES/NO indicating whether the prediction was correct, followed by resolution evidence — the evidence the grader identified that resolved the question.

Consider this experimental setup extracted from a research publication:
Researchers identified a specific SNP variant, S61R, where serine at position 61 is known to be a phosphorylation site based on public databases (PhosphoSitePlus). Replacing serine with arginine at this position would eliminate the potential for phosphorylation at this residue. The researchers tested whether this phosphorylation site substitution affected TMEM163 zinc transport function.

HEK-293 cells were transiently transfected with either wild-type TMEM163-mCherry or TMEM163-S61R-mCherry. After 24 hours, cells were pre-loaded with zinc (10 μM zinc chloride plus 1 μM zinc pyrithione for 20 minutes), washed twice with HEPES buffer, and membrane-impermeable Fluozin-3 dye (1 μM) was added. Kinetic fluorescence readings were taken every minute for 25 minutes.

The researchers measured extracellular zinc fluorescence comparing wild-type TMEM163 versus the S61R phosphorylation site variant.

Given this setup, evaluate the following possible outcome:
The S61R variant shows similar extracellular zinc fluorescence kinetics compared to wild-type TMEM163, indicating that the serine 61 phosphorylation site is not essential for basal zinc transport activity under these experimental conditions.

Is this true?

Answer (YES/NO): NO